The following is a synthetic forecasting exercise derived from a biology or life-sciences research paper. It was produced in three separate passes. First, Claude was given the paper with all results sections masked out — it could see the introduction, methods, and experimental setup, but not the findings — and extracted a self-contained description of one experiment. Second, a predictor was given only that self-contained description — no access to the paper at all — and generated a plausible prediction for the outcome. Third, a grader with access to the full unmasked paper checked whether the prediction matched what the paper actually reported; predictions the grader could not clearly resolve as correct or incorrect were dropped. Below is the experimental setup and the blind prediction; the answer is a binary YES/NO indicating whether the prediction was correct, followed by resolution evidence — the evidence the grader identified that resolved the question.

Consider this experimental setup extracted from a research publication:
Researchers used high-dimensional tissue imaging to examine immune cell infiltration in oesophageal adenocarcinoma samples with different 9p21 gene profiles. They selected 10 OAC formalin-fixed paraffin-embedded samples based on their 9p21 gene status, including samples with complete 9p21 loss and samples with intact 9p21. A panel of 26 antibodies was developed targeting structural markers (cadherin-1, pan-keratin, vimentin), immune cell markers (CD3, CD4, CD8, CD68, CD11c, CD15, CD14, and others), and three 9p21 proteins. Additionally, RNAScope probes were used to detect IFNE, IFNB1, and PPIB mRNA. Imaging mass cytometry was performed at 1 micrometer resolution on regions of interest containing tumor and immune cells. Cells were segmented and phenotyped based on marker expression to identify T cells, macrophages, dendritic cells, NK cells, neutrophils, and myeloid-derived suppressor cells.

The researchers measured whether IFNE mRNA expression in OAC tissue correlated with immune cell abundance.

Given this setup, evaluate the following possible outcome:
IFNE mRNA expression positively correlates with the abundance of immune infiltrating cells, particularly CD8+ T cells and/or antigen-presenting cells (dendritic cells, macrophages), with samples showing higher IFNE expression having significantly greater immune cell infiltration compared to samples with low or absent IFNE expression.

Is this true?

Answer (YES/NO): NO